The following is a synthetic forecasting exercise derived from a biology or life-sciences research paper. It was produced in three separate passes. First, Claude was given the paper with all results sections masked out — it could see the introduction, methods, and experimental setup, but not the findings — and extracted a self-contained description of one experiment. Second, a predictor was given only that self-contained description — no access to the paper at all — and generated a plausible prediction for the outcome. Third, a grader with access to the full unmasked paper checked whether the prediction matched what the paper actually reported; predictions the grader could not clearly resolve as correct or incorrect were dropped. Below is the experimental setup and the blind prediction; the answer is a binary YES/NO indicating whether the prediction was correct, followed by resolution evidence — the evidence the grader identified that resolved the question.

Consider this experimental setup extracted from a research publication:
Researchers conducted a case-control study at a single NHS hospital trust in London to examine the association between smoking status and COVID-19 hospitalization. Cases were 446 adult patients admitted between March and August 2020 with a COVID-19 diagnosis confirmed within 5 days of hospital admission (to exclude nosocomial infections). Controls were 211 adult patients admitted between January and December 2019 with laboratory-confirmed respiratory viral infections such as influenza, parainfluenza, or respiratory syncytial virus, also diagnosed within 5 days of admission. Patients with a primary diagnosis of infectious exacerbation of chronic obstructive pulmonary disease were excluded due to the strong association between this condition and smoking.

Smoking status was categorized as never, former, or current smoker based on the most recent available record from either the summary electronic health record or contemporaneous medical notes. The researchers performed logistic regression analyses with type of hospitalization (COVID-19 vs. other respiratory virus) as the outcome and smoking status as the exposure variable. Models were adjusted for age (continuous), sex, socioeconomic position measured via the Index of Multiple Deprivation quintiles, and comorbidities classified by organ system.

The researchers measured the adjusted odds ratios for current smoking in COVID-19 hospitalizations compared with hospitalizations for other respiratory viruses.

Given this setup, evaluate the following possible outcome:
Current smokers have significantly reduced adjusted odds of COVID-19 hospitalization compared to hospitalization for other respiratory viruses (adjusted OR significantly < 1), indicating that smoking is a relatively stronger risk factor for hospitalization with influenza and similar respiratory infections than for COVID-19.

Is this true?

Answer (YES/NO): YES